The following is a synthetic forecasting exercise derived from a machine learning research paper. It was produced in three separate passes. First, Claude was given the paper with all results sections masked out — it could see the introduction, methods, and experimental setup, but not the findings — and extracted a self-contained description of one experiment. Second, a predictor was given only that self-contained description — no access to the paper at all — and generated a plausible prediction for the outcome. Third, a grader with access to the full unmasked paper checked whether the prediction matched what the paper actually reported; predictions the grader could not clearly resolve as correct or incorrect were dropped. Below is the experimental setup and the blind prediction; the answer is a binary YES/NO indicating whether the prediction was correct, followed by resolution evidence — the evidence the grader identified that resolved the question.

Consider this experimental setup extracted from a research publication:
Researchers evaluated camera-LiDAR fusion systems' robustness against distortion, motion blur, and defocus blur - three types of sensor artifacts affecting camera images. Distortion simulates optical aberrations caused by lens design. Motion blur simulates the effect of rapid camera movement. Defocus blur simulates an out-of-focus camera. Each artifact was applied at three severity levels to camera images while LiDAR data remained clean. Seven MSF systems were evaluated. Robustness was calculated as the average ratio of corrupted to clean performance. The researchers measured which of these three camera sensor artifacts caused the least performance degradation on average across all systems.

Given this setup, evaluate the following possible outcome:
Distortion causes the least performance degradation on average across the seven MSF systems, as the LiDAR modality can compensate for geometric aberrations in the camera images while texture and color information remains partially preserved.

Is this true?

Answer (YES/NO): YES